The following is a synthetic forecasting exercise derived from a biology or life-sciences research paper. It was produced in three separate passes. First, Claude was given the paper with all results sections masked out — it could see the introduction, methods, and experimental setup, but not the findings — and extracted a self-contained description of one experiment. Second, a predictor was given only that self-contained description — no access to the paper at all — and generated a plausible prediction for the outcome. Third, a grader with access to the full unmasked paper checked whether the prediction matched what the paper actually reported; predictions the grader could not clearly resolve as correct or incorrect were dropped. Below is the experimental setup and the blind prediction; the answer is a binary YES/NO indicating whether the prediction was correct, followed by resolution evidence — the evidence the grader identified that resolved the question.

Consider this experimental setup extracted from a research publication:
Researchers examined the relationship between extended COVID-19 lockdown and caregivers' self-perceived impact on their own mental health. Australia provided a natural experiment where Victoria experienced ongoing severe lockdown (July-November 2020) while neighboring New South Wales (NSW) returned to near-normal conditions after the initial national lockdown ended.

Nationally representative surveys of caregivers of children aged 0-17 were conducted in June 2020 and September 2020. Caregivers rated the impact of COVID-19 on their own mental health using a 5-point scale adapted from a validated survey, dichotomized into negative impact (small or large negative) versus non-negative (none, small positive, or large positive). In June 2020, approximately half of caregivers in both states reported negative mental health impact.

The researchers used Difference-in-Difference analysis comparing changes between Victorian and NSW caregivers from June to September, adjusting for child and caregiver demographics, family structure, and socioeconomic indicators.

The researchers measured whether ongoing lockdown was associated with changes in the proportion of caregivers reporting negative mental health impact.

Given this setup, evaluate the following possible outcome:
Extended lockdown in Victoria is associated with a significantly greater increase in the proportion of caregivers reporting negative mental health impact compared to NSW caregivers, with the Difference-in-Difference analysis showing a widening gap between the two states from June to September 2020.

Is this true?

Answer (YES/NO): YES